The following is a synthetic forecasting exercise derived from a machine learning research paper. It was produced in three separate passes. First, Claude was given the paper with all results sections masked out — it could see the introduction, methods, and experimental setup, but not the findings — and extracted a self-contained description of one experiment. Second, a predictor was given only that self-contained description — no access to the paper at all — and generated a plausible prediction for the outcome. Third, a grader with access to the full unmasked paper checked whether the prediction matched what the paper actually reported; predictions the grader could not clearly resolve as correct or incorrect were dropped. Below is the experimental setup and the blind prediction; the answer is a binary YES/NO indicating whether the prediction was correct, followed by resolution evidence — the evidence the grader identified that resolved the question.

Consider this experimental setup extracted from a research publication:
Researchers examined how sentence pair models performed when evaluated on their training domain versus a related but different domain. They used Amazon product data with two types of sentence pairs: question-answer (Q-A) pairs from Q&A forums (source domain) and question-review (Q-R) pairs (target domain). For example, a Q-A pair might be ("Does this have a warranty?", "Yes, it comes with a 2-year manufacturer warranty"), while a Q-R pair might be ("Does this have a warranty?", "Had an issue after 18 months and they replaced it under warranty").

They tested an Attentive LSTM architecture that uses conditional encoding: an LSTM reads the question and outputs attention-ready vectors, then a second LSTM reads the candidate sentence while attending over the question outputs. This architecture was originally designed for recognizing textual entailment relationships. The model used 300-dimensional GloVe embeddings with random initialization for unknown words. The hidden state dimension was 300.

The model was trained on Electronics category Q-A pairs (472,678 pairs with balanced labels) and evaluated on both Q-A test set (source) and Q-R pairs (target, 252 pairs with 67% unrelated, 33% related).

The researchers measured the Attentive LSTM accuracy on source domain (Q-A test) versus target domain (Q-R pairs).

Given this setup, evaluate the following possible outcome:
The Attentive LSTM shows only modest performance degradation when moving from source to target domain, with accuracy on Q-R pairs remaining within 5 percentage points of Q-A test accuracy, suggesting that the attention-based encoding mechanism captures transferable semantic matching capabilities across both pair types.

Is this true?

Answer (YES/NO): NO